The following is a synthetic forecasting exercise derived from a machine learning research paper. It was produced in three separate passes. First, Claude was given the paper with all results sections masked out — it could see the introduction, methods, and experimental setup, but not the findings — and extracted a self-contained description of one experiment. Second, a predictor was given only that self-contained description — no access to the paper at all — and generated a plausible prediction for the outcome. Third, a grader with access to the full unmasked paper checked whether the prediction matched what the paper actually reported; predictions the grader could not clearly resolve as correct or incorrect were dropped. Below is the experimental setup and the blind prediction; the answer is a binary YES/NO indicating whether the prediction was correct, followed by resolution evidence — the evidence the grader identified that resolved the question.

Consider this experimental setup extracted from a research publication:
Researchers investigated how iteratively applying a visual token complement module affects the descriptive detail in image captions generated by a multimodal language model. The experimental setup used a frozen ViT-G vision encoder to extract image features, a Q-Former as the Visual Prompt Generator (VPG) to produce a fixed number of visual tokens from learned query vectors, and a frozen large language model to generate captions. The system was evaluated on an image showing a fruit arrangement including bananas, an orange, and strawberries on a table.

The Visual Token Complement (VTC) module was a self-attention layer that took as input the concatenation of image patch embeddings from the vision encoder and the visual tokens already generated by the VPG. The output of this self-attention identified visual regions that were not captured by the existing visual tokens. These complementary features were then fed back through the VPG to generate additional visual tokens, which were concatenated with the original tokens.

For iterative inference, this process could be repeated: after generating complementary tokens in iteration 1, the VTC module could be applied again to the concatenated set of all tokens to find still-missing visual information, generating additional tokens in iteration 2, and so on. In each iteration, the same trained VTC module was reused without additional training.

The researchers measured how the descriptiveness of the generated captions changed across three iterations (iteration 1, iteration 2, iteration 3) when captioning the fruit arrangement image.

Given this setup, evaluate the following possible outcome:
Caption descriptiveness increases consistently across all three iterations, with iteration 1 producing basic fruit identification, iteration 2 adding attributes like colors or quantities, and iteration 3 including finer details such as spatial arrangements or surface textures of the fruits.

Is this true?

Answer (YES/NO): NO